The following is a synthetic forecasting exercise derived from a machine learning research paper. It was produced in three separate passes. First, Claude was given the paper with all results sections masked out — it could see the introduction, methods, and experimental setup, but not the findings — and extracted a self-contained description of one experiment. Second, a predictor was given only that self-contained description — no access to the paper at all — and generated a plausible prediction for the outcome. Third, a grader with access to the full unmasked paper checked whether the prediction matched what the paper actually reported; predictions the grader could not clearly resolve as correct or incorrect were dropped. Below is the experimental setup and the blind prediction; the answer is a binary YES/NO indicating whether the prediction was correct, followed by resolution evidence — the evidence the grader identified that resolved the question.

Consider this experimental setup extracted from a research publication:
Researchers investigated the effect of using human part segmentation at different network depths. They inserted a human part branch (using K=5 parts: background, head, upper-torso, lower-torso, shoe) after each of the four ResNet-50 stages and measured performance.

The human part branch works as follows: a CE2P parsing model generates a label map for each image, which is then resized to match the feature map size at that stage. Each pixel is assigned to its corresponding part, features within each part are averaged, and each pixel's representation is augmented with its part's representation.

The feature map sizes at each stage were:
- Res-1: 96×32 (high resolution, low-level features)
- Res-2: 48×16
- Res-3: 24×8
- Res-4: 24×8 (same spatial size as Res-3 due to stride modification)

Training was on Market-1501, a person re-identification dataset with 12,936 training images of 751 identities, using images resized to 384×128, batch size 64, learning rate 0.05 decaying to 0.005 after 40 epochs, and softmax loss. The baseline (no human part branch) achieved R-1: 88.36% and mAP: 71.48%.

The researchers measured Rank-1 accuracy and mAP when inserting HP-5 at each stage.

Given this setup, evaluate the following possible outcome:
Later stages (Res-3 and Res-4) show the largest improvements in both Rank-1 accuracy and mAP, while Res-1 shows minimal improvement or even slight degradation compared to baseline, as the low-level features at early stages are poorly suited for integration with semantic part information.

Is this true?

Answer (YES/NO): NO